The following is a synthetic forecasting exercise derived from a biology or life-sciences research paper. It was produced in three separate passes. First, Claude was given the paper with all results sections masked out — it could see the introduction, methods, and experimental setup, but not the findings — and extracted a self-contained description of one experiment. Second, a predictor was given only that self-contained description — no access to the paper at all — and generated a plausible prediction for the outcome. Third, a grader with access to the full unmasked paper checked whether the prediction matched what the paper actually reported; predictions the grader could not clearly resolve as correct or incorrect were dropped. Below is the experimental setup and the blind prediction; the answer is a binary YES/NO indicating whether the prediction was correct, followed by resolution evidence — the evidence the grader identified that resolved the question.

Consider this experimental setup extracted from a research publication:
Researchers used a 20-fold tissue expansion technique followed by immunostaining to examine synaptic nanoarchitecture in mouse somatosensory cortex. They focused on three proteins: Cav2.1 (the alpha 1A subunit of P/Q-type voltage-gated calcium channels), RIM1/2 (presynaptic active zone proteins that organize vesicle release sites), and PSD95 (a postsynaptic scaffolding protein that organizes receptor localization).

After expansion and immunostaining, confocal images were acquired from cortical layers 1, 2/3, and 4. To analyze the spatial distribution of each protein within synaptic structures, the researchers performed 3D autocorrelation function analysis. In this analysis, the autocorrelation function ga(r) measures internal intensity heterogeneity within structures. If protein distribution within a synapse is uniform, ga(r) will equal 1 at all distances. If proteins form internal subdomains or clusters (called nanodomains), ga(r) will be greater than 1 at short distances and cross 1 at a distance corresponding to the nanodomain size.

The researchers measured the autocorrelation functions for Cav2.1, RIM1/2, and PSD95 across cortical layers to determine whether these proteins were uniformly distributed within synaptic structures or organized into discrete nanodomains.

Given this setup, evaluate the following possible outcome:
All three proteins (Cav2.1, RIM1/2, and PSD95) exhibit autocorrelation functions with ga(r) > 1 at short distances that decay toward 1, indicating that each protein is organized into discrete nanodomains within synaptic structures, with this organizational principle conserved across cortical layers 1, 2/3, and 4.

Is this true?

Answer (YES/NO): YES